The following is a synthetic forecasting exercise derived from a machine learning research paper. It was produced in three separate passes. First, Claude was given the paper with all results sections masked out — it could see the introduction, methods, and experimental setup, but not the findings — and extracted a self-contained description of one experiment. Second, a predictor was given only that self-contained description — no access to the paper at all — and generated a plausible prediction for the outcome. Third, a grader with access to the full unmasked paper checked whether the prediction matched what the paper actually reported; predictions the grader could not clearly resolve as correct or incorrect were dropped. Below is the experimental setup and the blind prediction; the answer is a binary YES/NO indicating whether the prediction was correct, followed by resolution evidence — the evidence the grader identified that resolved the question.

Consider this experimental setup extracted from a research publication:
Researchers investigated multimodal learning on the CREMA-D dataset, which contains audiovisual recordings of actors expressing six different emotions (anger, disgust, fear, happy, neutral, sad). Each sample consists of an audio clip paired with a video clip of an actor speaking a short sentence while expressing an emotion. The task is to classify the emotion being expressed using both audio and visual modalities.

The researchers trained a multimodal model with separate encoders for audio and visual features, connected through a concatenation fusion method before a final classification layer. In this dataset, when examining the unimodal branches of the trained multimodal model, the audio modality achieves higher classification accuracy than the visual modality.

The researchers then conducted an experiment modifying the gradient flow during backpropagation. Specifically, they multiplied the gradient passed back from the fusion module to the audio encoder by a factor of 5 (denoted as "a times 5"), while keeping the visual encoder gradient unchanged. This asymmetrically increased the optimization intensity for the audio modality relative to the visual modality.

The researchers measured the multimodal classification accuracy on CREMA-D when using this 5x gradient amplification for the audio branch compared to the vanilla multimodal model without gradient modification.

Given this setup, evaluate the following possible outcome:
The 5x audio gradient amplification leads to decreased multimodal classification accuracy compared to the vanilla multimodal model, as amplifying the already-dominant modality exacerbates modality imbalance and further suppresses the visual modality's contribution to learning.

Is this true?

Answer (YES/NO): NO